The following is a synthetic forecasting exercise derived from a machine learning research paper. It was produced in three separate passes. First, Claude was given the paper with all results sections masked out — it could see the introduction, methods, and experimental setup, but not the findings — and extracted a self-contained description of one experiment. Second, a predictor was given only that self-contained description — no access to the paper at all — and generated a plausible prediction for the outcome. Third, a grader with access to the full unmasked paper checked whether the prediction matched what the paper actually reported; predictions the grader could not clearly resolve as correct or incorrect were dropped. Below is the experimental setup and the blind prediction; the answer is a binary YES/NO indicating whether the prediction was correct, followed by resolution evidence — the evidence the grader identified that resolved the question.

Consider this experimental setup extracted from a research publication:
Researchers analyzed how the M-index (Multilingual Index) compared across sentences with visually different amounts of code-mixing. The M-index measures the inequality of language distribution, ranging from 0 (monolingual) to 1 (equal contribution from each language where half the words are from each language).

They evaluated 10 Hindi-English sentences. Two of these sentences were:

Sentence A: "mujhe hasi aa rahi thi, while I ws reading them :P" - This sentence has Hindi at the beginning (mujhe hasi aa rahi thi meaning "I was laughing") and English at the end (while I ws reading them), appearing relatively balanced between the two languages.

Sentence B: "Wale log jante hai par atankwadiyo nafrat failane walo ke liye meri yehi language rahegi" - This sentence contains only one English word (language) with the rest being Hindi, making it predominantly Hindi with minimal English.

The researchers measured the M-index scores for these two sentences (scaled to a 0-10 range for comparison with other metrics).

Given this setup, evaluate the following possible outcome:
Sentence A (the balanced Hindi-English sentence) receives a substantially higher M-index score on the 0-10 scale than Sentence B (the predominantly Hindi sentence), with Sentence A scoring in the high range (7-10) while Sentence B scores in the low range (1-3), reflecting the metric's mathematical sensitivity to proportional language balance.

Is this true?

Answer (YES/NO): YES